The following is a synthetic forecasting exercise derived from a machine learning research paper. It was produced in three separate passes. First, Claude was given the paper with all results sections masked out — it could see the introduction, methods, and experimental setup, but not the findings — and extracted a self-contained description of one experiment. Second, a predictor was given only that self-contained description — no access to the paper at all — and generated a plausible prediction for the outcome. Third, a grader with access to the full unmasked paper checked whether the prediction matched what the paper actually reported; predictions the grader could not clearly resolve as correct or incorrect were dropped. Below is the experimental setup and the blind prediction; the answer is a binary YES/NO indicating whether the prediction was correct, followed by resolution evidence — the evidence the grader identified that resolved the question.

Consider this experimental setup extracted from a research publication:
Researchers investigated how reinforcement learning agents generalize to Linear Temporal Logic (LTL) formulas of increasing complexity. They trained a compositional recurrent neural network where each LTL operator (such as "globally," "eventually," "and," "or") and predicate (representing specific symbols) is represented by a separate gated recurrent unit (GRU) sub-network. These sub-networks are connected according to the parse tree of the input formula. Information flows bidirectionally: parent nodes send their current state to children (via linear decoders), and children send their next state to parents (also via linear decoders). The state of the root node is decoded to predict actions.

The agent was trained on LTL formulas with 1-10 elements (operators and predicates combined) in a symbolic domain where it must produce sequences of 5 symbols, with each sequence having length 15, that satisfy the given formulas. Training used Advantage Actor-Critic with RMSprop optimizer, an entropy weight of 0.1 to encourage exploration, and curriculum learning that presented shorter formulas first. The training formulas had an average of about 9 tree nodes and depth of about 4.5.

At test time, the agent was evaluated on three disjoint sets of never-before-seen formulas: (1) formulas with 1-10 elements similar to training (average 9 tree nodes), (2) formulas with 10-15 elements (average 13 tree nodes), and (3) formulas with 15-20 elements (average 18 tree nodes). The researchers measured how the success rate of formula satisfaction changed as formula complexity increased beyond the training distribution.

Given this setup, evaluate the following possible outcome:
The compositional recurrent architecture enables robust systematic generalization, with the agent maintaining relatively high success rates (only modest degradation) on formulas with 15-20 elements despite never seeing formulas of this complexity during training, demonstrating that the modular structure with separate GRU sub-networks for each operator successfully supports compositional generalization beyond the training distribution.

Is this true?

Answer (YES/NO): NO